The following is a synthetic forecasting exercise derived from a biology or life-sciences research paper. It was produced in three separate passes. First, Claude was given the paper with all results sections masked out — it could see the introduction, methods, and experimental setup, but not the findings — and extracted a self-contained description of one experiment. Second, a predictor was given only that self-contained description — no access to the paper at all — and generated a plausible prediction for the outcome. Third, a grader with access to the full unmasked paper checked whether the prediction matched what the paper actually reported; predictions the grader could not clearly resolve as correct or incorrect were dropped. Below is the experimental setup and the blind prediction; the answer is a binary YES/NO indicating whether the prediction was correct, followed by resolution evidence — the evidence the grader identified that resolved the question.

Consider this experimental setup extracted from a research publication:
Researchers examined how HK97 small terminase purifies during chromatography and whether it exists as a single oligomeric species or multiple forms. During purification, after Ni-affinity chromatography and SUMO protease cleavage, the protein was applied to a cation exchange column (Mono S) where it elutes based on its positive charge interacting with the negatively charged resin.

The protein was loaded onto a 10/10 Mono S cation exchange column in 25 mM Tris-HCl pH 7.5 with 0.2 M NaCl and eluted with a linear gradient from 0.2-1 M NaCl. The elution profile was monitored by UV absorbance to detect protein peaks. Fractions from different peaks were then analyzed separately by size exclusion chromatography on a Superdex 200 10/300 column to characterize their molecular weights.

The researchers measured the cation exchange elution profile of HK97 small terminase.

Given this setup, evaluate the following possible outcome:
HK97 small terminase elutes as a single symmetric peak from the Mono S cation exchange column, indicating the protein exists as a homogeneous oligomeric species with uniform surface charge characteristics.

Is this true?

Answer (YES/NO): NO